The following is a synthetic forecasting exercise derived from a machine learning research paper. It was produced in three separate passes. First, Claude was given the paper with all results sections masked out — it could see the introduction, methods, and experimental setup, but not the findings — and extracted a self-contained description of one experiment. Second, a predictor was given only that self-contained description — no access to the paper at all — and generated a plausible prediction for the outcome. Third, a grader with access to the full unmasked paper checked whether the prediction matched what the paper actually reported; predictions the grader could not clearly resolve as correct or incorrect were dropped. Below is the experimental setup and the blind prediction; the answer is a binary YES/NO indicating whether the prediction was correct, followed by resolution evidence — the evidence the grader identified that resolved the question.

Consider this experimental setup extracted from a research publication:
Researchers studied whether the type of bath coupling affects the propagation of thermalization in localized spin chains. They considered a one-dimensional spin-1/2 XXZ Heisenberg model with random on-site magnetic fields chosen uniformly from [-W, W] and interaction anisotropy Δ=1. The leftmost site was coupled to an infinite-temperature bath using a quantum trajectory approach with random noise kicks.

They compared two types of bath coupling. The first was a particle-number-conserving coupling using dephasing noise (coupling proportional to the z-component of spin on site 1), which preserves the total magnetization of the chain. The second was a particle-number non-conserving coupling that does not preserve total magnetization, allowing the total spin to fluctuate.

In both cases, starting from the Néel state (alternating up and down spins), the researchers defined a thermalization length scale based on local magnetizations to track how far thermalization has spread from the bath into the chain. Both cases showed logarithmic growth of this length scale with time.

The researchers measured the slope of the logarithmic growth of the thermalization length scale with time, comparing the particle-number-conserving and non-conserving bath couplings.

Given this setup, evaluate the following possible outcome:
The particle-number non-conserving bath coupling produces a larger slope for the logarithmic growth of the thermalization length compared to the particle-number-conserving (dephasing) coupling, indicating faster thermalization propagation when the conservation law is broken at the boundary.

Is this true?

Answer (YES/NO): NO